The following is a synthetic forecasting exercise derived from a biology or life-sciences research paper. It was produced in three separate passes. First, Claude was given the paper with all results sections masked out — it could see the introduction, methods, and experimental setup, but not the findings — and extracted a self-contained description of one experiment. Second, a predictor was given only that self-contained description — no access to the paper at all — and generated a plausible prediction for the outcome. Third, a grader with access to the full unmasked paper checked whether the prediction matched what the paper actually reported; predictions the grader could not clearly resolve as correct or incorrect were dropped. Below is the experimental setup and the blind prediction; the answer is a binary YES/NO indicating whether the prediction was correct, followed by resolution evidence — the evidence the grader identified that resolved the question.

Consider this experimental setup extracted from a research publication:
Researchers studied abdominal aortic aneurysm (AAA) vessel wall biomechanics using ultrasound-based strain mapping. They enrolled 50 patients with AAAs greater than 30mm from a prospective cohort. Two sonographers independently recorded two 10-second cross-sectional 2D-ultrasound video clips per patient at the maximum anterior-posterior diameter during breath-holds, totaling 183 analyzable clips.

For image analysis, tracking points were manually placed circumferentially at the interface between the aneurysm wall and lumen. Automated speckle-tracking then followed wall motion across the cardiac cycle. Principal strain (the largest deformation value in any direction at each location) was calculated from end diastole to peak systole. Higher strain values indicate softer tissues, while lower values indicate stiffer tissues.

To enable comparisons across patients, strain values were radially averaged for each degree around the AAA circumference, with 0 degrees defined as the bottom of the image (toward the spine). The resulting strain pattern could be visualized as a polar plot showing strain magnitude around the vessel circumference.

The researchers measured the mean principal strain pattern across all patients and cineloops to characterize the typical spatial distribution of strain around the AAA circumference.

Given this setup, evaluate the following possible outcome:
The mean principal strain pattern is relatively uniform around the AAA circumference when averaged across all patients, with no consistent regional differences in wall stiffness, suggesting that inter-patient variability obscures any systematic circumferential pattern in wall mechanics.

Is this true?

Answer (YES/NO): NO